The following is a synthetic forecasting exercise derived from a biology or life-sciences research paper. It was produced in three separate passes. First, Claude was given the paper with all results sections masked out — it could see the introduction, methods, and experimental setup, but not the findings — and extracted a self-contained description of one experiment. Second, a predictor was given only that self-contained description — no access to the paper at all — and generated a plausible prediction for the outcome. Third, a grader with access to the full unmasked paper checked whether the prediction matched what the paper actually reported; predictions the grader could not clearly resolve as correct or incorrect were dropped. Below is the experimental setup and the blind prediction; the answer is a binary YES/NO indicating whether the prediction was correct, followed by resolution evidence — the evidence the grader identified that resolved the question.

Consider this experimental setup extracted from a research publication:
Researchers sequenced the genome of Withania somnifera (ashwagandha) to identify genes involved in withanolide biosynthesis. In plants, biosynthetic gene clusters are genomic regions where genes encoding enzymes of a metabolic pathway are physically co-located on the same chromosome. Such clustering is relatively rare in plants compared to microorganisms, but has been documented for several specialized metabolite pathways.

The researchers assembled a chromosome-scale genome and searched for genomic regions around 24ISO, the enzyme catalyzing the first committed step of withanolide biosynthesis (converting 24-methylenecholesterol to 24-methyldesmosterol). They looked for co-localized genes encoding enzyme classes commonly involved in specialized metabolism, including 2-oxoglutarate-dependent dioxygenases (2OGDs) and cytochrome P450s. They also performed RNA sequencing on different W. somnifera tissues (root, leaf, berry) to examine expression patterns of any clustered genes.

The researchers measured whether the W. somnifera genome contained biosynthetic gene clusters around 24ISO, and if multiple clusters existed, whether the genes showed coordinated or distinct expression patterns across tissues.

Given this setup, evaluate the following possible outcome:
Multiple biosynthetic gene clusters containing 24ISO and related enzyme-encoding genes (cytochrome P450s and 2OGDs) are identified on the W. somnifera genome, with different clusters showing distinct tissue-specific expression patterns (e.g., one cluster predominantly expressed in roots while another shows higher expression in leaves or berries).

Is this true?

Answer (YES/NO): NO